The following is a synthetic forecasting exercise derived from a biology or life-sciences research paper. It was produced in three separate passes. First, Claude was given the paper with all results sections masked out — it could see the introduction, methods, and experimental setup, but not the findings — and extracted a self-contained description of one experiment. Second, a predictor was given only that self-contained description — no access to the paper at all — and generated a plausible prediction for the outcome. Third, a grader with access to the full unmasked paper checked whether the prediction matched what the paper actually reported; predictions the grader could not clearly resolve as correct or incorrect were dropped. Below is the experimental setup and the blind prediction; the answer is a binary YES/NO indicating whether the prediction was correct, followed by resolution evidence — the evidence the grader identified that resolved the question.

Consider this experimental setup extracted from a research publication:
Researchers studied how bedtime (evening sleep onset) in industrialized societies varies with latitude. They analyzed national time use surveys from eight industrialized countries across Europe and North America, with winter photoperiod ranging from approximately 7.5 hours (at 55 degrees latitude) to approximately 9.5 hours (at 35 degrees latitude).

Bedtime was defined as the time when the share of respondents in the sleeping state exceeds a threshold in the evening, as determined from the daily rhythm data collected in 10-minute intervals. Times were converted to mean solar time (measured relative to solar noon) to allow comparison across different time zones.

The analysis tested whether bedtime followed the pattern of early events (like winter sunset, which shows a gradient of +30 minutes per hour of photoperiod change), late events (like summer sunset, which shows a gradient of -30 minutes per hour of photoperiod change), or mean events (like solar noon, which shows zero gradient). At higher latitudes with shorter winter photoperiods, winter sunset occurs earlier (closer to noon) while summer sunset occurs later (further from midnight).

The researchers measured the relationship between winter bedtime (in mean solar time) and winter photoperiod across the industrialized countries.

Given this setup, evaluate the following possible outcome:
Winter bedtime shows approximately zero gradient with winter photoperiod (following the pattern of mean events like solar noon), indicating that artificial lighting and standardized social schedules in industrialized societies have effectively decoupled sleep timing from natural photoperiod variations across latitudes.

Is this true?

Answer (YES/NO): NO